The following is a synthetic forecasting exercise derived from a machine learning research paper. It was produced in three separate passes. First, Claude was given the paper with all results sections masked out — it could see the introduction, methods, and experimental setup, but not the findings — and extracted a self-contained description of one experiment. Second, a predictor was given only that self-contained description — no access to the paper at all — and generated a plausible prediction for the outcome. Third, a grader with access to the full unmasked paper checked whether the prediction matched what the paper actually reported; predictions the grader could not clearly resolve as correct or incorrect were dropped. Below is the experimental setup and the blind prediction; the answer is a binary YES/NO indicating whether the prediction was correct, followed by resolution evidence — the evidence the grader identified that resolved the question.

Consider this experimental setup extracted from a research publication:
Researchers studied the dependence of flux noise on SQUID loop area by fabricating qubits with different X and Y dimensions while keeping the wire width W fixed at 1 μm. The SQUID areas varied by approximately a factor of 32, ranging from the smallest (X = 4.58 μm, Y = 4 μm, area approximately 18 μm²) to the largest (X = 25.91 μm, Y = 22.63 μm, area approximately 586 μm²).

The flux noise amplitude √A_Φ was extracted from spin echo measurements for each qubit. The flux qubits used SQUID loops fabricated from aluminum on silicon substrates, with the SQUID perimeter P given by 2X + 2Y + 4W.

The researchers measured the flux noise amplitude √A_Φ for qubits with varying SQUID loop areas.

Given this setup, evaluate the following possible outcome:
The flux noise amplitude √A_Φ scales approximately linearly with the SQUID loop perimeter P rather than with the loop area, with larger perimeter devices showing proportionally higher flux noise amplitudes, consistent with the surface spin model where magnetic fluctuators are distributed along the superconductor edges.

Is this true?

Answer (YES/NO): NO